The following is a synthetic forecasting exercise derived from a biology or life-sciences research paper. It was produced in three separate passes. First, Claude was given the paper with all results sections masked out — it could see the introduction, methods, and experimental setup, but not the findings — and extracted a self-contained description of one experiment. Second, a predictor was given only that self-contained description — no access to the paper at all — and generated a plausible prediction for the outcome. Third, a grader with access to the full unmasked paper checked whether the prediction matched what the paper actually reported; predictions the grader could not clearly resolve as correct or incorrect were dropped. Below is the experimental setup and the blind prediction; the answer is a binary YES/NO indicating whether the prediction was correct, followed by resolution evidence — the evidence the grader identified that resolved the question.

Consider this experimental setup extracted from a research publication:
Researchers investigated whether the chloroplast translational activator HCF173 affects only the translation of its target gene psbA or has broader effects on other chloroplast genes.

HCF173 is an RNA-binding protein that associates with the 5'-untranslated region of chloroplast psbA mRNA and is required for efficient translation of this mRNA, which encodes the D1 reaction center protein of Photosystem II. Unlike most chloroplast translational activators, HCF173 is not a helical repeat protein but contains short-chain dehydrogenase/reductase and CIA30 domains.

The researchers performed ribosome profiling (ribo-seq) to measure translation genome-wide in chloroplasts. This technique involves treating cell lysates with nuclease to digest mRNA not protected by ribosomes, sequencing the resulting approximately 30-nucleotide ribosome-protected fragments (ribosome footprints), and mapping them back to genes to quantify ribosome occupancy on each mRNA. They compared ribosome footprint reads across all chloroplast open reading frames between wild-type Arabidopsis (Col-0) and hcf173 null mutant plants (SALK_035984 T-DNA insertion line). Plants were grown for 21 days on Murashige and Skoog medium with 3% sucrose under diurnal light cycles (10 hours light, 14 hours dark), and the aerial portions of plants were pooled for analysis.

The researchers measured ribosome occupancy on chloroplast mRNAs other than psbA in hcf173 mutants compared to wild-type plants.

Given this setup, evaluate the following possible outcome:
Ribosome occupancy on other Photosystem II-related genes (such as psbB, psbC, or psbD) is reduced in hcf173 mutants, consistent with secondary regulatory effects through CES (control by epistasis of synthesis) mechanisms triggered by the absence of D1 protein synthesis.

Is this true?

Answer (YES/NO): NO